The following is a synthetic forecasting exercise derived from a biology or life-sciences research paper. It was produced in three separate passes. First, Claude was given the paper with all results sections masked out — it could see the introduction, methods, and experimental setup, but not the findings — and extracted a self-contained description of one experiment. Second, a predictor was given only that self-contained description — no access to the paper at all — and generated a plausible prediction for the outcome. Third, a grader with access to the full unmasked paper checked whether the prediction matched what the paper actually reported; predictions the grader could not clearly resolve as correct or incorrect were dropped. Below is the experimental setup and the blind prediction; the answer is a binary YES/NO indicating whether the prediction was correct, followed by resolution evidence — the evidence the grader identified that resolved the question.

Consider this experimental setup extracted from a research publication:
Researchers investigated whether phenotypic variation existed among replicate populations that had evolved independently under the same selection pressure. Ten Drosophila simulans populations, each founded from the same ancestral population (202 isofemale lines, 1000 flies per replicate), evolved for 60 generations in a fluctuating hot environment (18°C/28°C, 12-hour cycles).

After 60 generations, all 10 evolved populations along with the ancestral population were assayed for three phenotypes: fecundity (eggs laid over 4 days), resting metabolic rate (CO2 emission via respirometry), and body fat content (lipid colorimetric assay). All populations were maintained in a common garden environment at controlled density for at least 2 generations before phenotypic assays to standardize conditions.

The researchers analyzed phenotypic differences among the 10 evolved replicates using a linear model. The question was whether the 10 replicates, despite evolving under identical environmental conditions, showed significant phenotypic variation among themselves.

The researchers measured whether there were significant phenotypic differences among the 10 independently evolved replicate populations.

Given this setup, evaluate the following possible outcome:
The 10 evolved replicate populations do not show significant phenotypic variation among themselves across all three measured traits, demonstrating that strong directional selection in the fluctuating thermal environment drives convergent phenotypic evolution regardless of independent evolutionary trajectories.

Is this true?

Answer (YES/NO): YES